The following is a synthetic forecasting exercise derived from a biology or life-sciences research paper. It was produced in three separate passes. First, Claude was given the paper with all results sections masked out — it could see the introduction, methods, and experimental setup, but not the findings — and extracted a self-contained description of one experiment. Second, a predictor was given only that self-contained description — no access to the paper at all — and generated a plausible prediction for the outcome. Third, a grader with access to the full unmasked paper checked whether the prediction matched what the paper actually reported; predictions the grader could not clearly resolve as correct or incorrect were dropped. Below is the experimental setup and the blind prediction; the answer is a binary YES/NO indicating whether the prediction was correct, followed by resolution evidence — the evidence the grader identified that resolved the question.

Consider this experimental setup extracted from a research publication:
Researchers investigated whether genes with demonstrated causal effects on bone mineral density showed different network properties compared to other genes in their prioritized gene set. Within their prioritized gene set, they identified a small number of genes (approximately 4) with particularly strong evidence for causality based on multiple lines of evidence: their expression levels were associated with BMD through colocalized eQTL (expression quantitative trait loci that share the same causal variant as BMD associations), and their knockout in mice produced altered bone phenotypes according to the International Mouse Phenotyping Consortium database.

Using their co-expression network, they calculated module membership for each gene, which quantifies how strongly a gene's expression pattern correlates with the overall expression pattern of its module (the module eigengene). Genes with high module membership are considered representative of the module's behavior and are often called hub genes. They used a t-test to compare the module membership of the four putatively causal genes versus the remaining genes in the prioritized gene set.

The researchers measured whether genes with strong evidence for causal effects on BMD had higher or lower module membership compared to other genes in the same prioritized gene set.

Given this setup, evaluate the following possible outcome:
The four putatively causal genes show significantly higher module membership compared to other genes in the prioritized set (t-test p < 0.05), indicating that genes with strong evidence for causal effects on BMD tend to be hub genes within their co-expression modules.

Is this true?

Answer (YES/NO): YES